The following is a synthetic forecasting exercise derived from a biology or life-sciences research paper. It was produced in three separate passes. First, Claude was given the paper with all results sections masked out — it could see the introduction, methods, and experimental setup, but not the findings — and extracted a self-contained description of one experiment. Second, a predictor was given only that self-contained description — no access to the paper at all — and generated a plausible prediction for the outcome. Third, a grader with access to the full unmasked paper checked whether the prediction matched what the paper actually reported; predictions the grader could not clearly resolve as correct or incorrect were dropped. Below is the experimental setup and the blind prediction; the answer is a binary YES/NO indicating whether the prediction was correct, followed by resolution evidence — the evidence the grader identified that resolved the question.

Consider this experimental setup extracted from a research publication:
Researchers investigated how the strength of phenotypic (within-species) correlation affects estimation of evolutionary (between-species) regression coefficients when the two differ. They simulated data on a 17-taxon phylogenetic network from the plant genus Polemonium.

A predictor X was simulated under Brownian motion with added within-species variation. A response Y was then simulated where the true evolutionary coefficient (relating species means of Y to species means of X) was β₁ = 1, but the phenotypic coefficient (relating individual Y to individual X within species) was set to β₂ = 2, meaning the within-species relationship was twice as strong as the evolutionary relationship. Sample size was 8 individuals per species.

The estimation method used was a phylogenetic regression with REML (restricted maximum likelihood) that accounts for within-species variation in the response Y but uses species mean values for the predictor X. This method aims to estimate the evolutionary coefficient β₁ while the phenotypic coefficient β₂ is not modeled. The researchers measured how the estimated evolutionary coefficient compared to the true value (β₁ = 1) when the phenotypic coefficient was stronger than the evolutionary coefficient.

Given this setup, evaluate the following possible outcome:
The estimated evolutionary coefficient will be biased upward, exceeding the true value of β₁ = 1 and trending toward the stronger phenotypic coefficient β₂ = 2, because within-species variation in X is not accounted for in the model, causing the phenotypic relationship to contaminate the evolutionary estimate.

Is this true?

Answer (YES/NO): YES